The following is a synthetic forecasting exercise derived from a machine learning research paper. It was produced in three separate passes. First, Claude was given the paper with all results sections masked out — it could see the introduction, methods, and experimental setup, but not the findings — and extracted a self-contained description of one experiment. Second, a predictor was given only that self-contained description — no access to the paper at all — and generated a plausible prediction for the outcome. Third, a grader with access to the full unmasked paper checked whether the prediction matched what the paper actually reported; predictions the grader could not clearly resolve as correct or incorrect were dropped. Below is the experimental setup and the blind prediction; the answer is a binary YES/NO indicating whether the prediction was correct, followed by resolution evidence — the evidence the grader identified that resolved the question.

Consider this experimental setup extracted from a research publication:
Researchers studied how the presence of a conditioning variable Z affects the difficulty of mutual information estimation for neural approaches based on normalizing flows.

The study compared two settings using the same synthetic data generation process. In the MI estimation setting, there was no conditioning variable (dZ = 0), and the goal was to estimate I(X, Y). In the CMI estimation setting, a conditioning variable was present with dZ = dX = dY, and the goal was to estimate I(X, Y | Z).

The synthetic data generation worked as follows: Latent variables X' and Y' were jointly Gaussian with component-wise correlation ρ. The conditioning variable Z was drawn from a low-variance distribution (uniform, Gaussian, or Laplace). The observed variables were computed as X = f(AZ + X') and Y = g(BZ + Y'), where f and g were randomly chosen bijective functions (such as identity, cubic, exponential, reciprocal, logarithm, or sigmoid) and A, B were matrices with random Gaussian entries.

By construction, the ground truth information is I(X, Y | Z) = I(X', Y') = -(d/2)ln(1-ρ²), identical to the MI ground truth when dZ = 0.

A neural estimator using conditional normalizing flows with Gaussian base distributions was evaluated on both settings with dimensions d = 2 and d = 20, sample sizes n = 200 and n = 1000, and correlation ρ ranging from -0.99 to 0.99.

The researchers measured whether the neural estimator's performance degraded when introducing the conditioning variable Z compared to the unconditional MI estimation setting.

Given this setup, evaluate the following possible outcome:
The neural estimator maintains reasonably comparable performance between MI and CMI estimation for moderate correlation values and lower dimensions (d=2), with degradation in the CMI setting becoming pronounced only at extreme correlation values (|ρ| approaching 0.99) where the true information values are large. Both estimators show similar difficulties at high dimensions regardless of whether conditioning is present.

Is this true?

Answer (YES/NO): NO